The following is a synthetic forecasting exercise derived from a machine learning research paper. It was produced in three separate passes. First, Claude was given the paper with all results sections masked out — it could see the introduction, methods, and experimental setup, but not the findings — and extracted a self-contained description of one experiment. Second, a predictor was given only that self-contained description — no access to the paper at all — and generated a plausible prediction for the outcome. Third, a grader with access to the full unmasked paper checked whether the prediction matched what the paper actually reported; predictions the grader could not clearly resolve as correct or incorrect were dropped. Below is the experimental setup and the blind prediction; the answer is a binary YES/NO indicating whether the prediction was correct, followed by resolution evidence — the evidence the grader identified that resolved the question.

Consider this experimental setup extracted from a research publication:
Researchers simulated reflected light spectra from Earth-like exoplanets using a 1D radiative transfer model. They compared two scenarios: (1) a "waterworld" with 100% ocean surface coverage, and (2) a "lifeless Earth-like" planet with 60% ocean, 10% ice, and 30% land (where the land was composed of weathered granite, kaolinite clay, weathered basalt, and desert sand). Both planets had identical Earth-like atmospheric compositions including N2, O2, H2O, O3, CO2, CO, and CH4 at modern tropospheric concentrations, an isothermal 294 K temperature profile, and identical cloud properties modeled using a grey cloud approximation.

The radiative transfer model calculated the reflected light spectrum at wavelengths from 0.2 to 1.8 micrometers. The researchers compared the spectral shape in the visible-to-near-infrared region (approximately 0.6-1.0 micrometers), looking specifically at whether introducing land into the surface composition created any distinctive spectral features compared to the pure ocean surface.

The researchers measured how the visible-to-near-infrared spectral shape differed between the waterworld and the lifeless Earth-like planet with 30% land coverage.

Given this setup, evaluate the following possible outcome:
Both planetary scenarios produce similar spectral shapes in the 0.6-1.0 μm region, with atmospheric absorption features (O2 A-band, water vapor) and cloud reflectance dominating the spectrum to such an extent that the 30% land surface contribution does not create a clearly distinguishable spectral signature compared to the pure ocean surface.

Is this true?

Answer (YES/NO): NO